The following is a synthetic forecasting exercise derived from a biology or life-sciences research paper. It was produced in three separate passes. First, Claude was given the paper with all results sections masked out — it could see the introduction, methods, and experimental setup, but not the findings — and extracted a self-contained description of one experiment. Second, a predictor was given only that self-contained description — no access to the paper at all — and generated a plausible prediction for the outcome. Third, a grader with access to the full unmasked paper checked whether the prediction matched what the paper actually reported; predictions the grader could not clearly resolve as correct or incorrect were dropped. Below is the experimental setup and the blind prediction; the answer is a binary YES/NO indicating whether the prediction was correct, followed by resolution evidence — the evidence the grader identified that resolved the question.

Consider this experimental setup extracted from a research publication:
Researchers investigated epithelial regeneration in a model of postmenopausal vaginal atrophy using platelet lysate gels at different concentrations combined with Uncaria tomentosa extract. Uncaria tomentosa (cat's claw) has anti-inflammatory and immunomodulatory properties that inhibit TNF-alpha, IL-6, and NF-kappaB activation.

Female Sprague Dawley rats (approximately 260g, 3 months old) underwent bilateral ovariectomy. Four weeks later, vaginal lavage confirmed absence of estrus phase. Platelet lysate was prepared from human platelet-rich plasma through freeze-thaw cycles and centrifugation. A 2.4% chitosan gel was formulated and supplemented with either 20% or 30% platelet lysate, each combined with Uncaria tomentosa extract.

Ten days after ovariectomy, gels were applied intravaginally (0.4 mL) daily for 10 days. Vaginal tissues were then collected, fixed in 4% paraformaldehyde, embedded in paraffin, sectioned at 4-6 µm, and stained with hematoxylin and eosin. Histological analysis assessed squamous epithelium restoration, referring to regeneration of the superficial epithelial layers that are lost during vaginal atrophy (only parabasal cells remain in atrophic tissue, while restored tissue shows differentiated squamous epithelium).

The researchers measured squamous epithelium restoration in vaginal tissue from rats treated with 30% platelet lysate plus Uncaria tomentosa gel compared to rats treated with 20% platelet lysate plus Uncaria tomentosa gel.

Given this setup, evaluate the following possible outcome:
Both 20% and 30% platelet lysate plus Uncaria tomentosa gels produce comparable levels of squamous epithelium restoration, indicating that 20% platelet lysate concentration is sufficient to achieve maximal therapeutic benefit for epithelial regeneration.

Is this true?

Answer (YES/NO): NO